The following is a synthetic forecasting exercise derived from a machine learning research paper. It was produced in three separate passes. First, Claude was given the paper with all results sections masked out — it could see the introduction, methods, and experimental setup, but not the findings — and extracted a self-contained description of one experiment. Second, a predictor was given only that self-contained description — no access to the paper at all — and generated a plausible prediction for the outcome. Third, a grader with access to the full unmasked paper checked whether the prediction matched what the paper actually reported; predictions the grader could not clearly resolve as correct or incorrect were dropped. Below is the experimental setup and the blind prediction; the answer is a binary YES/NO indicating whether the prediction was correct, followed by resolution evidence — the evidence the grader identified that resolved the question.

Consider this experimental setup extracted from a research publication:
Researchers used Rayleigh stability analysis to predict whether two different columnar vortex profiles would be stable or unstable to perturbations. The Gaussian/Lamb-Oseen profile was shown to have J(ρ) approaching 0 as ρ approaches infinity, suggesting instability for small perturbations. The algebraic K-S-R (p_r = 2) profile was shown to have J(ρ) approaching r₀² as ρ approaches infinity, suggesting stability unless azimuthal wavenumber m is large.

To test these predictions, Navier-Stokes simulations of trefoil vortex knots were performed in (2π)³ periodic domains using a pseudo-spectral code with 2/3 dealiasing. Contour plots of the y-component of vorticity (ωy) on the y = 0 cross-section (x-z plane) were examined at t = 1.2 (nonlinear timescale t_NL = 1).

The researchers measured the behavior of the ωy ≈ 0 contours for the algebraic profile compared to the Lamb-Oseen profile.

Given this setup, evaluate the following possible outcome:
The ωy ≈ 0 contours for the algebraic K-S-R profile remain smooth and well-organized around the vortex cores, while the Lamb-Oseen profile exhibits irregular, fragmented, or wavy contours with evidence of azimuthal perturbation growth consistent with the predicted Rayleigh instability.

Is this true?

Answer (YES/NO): NO